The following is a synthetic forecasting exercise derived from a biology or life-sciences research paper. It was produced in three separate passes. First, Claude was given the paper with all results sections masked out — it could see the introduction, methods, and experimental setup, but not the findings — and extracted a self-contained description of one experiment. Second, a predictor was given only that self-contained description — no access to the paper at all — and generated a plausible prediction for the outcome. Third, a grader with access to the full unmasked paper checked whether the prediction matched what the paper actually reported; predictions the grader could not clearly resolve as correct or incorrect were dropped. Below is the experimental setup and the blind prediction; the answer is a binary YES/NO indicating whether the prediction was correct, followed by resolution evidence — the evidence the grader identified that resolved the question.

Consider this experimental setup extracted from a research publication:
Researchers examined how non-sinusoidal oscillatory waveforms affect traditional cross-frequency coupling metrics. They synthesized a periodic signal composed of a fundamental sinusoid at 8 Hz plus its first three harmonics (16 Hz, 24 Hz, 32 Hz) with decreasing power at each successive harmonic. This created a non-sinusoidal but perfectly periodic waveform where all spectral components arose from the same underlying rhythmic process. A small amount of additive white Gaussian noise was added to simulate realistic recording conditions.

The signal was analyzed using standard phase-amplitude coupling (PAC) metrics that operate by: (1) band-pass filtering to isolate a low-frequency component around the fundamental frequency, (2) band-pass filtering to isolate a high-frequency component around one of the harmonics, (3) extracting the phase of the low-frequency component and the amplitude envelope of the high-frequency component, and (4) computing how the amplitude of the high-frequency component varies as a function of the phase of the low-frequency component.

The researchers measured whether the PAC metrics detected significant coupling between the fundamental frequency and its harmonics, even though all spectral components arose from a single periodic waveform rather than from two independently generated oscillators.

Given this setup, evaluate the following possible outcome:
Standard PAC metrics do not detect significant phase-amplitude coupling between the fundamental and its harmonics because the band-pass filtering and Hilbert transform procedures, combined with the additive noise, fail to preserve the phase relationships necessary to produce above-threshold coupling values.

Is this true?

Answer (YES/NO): NO